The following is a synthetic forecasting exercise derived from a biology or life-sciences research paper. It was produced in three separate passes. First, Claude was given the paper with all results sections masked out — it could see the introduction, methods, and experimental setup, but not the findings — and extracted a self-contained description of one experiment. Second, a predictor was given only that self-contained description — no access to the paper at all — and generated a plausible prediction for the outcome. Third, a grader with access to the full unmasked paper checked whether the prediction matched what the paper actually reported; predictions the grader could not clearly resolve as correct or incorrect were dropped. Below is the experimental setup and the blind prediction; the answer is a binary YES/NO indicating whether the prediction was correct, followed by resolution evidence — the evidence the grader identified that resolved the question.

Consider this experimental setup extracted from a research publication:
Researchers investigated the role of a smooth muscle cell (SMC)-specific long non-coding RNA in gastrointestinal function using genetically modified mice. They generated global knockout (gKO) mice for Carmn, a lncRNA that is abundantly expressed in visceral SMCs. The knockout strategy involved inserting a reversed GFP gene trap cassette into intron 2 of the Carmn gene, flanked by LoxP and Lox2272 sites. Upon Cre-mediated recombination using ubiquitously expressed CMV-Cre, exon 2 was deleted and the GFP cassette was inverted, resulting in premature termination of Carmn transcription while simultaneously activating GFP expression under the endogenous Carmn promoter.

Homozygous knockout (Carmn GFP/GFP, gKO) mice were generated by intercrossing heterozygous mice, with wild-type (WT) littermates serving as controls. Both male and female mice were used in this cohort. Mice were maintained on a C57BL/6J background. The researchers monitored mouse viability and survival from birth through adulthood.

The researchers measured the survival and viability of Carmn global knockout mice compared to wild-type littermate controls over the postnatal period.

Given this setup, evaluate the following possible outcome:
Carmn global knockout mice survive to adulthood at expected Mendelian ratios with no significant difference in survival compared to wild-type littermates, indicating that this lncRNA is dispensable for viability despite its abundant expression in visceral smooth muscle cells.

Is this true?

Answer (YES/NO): NO